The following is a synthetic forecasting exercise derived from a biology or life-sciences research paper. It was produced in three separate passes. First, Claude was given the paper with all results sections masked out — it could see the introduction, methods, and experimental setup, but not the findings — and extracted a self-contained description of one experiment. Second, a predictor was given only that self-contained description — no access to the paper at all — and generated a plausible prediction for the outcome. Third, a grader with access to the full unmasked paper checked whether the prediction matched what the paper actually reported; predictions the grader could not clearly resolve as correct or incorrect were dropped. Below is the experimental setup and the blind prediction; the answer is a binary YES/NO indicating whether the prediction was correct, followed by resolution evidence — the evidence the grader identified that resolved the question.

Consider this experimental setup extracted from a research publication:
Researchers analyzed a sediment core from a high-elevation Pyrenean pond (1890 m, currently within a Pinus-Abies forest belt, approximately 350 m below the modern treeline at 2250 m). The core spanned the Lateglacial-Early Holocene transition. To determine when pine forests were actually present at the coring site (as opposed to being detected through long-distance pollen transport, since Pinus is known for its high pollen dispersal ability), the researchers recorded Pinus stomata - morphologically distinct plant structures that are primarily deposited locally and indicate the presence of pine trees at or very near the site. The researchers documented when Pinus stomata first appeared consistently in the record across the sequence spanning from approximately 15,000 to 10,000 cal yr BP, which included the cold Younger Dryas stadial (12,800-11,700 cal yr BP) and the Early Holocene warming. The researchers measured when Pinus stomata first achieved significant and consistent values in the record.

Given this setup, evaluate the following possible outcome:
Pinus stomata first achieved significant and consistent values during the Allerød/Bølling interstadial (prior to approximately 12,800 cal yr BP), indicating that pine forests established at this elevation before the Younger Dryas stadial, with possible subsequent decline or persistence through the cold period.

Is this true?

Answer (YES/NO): NO